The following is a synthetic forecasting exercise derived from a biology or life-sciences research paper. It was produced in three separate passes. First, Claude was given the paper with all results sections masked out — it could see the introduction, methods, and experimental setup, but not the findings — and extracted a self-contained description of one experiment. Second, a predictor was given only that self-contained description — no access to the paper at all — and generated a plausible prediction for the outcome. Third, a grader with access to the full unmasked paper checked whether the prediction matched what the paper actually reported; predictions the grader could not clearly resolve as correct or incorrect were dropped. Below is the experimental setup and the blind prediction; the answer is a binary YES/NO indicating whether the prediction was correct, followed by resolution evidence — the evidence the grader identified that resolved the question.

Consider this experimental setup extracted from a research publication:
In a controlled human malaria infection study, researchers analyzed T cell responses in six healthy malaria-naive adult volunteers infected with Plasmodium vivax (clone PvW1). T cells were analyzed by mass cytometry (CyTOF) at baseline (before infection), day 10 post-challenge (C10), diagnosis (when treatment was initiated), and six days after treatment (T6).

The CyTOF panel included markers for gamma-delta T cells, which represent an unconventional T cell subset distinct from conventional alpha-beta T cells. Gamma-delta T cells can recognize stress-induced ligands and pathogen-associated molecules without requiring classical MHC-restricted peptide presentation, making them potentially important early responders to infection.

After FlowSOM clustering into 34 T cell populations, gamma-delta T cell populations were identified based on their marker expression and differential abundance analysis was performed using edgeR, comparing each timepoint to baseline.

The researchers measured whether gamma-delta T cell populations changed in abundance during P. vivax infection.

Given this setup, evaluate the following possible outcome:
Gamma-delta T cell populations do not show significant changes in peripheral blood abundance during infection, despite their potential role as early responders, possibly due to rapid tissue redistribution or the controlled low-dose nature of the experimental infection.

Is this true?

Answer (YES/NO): NO